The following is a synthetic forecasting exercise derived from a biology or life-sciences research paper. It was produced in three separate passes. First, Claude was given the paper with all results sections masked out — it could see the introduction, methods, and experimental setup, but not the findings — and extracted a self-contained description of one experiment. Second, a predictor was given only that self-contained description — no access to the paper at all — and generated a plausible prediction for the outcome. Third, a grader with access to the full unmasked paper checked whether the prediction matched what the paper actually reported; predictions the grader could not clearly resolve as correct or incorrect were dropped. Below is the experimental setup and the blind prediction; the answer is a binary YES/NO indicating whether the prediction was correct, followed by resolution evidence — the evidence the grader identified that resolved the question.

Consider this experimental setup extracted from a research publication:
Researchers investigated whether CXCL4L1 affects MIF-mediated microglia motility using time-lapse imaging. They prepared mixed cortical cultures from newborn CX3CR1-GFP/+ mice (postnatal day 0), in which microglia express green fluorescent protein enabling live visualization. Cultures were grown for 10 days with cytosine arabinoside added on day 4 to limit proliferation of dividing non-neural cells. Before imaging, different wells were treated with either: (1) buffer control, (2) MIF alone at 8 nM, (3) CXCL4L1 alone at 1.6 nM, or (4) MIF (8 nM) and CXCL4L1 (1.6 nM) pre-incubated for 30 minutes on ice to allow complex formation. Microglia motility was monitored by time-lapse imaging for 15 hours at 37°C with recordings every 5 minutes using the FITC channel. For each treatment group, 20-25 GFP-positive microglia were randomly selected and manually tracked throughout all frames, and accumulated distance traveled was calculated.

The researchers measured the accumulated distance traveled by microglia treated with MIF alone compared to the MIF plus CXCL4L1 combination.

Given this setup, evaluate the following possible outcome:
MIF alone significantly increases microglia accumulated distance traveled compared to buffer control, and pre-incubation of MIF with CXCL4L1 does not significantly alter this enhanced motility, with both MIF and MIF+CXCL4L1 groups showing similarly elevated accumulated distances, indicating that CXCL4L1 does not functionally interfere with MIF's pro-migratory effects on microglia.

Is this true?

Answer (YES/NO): NO